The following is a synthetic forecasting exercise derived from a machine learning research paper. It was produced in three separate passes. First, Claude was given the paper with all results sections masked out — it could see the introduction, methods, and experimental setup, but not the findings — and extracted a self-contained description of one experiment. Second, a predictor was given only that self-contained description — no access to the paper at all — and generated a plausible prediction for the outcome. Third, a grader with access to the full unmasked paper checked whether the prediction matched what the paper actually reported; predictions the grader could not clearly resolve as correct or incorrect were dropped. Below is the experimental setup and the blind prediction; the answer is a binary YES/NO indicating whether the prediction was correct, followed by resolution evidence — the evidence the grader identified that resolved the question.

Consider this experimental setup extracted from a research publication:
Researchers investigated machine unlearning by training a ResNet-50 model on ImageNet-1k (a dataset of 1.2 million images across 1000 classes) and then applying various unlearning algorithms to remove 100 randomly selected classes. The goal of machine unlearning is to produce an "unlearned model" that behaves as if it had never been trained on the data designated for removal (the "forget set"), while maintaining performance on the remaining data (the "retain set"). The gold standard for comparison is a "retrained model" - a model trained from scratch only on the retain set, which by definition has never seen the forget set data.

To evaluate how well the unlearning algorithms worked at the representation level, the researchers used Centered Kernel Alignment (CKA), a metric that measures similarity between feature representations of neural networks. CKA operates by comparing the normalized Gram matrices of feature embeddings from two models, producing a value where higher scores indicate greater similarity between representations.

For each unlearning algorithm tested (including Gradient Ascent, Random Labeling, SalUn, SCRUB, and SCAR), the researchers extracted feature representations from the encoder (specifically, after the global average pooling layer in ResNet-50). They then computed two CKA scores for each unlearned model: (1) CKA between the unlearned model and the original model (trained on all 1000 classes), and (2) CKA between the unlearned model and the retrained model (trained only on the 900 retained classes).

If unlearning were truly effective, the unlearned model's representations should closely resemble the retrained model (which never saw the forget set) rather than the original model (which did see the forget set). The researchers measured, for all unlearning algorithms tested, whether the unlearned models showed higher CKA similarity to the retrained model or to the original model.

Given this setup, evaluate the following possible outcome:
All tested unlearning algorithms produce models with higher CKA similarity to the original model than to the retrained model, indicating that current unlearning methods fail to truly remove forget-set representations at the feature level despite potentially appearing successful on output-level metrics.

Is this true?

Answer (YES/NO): YES